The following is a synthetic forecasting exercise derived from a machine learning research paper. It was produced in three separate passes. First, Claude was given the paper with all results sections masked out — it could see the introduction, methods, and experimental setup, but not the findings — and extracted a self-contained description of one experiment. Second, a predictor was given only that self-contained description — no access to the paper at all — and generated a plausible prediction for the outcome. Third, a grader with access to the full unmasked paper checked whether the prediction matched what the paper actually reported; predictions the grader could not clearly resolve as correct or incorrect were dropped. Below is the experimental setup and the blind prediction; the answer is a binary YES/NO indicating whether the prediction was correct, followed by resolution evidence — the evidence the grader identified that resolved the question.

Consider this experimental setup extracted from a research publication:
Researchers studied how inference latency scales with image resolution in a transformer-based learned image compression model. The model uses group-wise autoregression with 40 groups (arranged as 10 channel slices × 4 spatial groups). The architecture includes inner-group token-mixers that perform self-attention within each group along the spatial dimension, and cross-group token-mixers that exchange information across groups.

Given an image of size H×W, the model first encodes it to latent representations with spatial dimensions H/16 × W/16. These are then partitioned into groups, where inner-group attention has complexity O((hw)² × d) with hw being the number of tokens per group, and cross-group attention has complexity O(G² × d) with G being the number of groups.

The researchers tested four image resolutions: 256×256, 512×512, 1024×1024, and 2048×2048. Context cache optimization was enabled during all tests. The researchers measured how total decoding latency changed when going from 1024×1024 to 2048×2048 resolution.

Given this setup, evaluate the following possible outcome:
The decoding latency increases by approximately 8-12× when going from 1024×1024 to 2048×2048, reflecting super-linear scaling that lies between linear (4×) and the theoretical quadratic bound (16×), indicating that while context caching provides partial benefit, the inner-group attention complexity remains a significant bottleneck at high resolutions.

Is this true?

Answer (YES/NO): NO